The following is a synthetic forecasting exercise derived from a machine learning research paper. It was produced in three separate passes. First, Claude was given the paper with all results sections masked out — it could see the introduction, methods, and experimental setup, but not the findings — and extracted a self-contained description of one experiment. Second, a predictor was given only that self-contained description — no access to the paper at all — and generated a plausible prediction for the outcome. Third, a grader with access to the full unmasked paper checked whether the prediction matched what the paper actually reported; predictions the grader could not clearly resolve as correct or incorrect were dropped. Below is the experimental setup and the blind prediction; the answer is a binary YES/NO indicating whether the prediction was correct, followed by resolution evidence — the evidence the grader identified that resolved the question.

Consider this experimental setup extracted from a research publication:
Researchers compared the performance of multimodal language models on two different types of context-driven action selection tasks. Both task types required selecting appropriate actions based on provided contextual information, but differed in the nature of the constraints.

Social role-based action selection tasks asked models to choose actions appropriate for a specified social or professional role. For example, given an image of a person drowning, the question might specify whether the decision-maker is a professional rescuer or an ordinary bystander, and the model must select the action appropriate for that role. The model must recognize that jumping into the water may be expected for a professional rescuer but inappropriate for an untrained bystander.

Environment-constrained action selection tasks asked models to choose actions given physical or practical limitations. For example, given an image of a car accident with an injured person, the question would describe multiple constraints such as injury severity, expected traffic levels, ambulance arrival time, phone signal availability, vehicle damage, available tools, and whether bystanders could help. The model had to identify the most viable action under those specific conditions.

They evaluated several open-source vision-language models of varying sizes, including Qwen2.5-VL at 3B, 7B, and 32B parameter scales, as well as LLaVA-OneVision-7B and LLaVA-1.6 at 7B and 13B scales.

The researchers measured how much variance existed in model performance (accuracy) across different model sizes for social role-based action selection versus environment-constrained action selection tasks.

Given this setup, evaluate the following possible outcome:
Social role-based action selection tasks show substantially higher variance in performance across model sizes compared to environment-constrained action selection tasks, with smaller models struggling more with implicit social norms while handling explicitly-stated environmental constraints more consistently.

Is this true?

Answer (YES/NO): YES